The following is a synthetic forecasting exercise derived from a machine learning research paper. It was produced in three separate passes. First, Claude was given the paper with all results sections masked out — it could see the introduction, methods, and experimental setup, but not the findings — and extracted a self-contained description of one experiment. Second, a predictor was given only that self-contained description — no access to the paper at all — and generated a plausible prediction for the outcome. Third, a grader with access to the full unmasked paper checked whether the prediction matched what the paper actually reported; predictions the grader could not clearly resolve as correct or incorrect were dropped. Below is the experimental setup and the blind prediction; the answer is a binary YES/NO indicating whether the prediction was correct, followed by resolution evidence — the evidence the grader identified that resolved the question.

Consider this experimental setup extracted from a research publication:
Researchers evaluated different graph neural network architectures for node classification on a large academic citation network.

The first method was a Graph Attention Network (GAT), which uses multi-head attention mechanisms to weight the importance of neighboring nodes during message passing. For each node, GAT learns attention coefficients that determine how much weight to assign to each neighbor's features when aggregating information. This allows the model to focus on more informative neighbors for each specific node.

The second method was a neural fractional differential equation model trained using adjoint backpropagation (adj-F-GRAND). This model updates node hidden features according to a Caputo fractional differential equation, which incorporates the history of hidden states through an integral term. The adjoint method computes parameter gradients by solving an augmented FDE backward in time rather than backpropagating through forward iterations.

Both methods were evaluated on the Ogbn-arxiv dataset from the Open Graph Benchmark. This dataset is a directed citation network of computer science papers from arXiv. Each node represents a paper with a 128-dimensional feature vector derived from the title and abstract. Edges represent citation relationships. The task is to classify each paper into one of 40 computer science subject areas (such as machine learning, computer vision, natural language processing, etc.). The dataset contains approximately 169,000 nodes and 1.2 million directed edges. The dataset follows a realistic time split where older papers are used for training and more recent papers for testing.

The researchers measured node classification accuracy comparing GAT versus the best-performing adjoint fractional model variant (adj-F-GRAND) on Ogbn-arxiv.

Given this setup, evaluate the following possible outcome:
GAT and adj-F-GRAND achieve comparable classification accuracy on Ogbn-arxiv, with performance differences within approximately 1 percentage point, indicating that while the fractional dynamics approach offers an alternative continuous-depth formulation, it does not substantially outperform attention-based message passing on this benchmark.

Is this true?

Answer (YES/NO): YES